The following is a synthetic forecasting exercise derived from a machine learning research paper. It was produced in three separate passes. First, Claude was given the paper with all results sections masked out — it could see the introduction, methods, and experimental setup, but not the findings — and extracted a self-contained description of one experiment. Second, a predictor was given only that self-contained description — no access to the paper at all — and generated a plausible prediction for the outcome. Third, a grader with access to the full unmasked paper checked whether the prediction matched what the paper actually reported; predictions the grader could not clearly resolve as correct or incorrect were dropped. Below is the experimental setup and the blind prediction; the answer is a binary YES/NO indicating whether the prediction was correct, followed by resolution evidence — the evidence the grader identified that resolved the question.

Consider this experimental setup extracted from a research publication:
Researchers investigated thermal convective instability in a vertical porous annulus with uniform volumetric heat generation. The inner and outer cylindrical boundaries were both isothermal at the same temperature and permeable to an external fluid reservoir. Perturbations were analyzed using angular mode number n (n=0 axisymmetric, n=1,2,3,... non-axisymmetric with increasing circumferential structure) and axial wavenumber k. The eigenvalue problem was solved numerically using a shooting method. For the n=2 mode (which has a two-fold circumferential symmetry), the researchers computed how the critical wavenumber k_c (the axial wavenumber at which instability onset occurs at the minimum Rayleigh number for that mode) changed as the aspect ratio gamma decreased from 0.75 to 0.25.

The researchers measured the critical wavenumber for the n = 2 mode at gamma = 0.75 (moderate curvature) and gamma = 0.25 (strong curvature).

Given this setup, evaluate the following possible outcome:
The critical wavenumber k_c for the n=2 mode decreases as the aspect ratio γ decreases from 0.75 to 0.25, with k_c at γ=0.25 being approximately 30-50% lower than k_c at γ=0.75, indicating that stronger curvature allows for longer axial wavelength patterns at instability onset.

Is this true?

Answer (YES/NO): YES